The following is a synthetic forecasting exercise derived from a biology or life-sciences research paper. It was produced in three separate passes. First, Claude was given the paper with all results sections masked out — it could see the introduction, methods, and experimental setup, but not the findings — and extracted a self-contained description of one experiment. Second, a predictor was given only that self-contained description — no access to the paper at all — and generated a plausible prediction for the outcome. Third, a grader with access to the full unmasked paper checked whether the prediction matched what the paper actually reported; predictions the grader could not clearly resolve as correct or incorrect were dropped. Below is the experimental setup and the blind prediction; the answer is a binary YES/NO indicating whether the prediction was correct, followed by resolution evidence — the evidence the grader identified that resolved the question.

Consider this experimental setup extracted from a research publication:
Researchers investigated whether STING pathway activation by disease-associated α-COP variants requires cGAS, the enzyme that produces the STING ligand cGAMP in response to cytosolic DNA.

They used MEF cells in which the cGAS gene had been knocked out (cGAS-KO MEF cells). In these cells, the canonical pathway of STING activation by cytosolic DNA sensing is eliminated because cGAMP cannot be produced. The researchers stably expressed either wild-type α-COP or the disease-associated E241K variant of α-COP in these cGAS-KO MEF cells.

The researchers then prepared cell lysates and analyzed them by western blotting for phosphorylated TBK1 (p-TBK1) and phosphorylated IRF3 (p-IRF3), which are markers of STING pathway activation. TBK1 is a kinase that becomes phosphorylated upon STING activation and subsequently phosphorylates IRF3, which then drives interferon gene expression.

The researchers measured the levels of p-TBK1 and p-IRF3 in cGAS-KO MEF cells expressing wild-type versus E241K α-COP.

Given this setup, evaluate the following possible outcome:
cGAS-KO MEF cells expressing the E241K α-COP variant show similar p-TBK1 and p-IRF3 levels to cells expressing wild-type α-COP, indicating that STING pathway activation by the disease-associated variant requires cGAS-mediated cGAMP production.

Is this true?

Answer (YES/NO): NO